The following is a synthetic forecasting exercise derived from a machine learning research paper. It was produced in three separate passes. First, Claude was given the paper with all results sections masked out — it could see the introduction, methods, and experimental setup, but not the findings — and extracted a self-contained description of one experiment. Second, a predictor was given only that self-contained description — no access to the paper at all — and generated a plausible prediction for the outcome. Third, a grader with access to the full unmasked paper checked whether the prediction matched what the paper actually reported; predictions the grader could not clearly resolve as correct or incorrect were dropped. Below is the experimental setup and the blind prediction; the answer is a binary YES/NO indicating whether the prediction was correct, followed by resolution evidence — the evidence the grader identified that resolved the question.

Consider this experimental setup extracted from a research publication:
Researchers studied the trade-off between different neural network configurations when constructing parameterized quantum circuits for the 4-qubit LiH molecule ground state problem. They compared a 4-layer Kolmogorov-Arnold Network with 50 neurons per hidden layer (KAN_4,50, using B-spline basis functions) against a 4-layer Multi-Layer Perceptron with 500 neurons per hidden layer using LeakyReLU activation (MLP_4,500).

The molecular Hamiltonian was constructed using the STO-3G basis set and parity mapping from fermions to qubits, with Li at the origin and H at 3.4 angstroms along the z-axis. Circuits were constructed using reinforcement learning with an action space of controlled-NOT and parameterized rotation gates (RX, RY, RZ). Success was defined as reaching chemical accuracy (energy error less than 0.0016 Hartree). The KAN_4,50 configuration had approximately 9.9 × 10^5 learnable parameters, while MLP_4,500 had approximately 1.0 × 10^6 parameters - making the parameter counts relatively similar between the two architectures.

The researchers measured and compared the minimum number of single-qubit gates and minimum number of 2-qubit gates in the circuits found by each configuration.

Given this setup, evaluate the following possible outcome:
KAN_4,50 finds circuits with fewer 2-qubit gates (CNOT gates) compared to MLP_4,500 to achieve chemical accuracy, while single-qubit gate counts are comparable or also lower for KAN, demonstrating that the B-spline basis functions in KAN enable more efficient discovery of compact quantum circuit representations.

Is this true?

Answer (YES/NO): NO